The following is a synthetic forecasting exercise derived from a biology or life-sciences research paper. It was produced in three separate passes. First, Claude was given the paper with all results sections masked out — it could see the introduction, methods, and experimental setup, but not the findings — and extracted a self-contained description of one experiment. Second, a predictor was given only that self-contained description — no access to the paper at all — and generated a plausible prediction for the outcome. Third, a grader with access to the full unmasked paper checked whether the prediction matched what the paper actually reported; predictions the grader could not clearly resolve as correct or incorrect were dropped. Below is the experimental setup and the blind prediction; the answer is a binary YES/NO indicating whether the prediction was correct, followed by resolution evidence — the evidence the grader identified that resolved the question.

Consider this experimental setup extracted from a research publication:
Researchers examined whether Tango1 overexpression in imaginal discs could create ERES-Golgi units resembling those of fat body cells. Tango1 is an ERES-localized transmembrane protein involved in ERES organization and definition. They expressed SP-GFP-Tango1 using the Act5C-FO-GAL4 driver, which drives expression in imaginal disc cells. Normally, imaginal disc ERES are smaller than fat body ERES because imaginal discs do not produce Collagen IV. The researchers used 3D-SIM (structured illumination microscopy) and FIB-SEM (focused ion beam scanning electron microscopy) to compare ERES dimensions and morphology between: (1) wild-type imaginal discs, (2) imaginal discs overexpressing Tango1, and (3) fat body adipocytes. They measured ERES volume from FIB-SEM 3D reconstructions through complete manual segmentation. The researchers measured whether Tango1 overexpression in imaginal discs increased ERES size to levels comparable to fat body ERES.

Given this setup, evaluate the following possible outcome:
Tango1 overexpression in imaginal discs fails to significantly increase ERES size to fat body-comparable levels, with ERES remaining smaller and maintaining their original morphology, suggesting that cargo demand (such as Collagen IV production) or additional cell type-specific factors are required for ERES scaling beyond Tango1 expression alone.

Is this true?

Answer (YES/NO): NO